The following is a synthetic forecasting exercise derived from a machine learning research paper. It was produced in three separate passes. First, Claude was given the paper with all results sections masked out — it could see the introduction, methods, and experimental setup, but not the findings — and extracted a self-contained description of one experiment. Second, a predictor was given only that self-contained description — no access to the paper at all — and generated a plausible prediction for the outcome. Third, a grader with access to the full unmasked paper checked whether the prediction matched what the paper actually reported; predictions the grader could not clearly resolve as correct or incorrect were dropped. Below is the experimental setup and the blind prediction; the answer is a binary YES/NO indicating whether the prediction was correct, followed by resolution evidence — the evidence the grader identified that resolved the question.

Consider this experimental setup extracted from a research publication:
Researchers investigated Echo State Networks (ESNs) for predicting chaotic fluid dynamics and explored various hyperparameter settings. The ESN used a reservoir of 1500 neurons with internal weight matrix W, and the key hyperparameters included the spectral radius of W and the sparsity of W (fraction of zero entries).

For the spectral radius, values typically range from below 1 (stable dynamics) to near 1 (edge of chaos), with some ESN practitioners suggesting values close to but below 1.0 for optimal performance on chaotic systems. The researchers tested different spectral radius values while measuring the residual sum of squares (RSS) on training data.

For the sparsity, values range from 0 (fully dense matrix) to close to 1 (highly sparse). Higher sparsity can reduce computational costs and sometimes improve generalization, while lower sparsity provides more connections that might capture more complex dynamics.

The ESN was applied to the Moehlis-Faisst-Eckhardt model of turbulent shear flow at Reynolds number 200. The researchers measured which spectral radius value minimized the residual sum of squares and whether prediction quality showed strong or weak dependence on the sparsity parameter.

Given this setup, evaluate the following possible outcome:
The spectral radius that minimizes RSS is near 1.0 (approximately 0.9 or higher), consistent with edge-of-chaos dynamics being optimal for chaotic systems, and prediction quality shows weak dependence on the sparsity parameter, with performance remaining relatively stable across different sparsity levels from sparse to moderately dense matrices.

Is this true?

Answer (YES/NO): NO